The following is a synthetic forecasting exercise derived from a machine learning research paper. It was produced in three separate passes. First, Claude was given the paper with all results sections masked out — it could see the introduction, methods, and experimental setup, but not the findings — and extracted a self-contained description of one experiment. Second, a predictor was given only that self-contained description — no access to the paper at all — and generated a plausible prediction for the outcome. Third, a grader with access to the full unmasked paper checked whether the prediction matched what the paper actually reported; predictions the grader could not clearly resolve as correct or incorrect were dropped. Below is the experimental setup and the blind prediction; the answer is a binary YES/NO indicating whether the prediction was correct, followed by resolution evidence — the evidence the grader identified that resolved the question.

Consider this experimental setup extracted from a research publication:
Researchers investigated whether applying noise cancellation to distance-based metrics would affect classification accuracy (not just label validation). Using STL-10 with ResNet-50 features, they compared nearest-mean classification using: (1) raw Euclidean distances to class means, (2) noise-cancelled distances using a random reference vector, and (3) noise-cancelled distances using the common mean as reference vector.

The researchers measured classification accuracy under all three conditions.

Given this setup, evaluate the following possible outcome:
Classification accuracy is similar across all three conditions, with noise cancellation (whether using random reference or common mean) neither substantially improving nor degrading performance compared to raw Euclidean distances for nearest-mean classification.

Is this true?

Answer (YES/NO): YES